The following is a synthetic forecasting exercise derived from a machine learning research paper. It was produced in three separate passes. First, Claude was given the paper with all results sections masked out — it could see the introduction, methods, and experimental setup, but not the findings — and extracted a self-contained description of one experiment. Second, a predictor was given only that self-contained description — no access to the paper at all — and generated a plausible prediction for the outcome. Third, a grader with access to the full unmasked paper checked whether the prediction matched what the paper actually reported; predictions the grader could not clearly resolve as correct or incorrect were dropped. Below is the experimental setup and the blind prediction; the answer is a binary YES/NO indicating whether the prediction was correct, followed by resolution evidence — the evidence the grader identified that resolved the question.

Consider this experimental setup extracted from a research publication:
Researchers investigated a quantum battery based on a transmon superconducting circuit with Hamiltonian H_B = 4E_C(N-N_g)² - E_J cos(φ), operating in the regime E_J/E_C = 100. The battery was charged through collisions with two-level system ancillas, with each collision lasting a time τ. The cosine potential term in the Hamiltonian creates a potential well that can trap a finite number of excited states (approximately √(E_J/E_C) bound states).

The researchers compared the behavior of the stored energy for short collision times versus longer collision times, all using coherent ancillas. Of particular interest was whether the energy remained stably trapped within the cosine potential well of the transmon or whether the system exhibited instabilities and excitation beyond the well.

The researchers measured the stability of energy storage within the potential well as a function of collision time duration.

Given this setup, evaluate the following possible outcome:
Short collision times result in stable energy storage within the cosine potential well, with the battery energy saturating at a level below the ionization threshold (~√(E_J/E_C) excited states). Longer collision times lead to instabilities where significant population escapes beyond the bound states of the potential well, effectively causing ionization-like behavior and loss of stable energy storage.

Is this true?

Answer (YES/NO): YES